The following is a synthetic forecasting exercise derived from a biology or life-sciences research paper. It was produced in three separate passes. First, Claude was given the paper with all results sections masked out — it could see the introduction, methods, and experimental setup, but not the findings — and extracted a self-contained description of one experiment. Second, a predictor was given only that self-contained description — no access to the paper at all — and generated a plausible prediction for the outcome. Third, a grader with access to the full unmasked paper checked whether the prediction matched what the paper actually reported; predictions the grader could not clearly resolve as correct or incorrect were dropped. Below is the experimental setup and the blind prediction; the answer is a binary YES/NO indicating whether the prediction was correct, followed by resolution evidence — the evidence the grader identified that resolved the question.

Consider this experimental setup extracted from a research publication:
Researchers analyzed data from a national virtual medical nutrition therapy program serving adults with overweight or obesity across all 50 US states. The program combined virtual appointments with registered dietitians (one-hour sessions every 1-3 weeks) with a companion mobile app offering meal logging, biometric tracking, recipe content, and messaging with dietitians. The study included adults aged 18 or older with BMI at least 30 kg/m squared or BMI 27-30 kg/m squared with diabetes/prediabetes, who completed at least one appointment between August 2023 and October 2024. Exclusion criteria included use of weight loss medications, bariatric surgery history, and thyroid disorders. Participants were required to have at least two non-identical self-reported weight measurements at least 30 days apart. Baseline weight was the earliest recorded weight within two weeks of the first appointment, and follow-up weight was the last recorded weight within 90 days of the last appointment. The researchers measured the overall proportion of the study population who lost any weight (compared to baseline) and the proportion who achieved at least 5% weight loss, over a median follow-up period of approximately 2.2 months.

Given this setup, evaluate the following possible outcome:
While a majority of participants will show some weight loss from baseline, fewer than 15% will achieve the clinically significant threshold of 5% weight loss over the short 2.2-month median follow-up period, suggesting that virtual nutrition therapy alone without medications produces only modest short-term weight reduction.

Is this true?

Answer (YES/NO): NO